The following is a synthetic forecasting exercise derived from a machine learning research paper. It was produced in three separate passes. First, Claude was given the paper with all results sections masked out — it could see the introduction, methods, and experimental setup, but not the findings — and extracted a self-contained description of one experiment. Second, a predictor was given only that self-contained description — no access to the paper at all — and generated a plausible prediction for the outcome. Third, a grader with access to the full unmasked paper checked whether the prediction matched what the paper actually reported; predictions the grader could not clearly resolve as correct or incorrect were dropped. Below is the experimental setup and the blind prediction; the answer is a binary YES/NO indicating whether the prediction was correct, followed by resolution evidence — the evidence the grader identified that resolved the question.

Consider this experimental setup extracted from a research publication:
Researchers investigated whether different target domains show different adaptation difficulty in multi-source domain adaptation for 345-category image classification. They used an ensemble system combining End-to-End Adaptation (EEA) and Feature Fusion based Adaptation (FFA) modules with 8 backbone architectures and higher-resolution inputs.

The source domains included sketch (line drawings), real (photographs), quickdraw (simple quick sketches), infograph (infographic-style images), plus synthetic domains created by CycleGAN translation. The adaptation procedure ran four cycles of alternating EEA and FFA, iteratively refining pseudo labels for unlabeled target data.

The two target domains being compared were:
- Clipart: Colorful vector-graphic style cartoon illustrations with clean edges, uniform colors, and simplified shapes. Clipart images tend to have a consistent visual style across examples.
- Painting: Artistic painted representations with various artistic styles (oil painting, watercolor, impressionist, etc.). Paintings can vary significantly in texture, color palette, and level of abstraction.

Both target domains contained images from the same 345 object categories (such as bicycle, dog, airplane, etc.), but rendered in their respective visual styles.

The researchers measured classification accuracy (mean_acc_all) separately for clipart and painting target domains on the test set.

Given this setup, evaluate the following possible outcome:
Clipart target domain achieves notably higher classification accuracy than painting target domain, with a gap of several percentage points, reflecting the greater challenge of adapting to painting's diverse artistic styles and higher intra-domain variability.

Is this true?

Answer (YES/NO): YES